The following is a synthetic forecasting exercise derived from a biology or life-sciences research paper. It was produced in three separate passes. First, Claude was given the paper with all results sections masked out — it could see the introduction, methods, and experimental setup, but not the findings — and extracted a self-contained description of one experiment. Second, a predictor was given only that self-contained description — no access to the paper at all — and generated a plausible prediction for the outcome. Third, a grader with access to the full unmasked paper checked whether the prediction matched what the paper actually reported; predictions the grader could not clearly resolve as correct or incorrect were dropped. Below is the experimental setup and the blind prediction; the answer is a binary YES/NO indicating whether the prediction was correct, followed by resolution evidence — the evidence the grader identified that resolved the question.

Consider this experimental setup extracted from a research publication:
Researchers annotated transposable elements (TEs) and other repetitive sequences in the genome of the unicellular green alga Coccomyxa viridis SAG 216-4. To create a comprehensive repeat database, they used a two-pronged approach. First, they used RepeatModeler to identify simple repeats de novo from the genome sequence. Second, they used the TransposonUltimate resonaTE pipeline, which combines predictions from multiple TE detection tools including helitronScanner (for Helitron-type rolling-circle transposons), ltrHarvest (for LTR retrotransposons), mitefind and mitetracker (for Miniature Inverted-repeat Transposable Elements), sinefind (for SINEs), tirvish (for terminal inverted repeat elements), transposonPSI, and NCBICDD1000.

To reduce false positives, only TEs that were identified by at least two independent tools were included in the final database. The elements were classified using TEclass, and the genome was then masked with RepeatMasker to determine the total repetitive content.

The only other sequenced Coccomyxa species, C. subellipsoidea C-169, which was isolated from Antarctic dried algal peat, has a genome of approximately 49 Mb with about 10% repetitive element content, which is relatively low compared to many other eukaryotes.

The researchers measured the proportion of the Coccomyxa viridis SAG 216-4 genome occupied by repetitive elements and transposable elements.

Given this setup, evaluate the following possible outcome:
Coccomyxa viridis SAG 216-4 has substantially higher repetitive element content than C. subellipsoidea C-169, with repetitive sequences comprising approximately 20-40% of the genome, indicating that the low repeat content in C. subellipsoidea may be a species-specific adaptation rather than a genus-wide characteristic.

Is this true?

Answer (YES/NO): NO